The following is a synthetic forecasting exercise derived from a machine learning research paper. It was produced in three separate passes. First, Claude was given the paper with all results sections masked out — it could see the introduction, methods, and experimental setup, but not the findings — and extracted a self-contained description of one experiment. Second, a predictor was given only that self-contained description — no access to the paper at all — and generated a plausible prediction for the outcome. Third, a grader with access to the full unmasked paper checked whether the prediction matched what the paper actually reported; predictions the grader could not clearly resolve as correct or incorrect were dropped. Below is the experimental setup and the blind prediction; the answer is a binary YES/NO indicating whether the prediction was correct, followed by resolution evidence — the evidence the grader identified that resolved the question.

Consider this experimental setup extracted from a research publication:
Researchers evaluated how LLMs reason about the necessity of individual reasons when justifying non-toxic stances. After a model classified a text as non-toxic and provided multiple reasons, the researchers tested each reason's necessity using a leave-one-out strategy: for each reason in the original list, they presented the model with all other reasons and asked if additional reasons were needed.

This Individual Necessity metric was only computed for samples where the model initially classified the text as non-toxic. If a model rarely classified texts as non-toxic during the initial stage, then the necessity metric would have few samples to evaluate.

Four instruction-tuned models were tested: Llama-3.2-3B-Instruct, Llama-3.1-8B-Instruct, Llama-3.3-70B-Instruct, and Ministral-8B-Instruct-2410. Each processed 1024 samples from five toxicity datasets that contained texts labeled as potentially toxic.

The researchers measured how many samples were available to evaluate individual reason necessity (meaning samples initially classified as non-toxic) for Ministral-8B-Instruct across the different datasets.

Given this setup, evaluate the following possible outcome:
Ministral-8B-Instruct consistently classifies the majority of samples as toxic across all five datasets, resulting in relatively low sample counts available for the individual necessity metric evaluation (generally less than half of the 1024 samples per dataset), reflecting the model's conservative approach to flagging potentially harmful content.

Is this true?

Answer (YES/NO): YES